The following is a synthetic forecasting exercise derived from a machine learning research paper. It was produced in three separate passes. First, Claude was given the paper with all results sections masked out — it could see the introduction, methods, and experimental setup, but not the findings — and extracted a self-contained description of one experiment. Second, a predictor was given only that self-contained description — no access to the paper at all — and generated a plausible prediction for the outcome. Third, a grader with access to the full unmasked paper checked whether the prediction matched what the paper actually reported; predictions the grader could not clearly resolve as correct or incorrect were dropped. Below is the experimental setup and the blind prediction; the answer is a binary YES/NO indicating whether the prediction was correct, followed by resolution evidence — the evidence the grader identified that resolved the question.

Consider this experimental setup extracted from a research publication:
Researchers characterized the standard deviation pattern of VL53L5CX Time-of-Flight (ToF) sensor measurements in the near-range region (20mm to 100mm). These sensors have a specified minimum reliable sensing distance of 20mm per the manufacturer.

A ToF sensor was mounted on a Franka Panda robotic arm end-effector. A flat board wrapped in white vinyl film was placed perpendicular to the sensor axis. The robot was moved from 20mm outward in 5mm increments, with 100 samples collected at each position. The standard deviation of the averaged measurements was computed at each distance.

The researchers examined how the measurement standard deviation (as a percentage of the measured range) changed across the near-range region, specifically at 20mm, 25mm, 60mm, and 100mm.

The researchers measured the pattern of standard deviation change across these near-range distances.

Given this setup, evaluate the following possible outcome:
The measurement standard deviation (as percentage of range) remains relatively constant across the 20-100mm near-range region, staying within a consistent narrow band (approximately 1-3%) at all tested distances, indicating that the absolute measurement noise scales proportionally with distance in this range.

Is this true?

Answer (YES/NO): NO